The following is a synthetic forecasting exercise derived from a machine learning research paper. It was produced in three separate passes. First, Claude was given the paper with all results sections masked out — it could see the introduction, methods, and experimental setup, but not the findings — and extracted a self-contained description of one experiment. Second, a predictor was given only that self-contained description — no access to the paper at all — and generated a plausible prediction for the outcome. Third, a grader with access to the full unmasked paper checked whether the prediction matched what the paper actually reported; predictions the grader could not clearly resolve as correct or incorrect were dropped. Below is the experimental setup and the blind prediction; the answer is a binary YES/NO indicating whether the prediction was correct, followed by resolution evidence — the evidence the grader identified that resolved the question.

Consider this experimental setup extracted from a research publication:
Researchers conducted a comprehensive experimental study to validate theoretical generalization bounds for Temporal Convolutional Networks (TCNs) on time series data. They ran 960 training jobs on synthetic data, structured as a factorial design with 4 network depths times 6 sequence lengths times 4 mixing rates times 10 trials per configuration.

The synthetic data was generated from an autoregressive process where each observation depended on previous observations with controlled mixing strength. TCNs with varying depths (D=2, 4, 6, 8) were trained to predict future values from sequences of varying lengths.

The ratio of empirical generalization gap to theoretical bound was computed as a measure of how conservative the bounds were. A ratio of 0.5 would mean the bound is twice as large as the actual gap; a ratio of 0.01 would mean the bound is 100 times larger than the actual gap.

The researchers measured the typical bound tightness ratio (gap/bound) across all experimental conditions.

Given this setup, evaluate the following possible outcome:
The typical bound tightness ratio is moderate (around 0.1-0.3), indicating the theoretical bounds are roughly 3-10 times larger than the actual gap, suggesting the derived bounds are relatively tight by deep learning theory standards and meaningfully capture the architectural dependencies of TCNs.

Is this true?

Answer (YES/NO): NO